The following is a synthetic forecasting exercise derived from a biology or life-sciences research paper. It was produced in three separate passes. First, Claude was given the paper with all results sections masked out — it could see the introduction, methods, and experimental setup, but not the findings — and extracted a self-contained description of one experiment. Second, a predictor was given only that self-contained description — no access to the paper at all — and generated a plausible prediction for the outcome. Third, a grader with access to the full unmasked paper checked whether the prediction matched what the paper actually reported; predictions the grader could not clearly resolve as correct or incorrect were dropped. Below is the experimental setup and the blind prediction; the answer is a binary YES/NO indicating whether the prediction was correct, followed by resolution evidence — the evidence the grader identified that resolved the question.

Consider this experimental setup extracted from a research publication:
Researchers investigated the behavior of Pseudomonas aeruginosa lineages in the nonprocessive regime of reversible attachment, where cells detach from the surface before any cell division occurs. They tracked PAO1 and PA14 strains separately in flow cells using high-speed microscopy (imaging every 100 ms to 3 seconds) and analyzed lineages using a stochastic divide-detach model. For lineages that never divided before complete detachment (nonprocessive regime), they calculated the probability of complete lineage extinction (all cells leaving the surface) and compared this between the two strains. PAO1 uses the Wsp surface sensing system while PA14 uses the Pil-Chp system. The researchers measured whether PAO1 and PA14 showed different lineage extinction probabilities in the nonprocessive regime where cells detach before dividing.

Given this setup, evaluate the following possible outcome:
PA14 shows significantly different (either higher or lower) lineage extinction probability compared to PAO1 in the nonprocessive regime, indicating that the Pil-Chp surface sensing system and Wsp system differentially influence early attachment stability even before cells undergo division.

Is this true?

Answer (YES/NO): NO